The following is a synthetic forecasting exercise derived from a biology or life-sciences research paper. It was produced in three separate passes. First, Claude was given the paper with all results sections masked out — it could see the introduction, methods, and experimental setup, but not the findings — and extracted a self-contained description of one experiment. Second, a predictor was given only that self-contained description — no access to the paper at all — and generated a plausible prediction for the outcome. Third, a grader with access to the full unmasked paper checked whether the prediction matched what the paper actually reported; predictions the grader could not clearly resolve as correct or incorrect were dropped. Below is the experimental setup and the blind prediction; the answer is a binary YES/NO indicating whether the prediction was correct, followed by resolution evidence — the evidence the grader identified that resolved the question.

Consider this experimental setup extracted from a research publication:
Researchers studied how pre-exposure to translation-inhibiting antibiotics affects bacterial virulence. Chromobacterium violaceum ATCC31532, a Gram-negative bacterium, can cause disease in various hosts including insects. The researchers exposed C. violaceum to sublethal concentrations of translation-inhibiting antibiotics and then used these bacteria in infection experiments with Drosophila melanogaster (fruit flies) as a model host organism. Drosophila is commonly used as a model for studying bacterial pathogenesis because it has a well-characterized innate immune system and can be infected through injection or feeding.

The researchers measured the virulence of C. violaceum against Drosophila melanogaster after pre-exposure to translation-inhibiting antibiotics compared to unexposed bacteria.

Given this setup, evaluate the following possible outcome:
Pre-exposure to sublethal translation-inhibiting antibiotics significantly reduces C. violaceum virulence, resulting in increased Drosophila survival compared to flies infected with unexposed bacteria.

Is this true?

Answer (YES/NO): NO